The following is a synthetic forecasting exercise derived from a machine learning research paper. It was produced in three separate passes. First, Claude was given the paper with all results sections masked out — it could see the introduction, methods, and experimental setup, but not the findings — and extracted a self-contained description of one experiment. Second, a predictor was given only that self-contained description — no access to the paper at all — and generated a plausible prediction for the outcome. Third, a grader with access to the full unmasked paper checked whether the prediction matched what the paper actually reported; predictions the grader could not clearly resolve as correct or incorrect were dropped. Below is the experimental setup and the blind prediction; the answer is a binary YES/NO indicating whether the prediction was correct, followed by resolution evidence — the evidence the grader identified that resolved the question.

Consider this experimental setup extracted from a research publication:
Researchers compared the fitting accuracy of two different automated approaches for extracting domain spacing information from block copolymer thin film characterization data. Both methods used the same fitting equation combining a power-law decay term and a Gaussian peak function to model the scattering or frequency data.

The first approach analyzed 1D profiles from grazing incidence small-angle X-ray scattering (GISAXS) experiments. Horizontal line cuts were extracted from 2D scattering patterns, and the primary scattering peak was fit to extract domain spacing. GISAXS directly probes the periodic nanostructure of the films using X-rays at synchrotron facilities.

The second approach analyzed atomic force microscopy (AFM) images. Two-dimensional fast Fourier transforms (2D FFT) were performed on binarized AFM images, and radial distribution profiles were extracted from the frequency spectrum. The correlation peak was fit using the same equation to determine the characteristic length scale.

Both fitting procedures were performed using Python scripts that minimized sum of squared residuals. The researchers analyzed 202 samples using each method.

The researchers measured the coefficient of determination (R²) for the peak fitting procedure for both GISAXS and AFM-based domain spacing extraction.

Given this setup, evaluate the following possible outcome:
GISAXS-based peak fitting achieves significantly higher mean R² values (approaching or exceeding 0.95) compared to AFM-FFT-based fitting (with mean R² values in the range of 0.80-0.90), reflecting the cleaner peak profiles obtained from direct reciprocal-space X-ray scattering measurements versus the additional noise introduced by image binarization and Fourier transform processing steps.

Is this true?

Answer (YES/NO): NO